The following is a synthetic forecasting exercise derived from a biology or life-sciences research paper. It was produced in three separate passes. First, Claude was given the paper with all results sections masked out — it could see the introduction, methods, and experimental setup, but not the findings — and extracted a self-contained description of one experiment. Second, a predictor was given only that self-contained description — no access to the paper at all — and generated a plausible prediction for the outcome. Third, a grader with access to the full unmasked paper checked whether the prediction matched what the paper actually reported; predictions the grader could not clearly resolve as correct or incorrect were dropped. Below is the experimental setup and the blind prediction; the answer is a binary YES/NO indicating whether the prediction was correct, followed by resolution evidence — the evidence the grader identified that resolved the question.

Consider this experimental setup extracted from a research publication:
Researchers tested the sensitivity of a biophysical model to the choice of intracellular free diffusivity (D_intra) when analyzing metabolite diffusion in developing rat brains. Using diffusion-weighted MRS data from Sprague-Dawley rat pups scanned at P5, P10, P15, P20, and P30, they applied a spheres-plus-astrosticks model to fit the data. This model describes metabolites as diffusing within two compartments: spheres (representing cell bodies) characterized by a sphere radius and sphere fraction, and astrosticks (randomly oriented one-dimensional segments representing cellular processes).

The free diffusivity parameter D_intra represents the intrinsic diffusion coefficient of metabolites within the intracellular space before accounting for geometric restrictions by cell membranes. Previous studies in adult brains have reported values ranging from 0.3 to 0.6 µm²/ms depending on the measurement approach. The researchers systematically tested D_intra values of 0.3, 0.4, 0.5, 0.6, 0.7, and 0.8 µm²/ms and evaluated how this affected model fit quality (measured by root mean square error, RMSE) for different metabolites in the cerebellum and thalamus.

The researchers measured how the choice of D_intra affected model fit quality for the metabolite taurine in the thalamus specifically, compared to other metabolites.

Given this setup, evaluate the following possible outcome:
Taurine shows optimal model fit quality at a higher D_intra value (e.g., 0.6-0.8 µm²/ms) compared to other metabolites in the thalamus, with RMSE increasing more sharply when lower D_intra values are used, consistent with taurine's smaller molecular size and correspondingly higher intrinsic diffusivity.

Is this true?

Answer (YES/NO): YES